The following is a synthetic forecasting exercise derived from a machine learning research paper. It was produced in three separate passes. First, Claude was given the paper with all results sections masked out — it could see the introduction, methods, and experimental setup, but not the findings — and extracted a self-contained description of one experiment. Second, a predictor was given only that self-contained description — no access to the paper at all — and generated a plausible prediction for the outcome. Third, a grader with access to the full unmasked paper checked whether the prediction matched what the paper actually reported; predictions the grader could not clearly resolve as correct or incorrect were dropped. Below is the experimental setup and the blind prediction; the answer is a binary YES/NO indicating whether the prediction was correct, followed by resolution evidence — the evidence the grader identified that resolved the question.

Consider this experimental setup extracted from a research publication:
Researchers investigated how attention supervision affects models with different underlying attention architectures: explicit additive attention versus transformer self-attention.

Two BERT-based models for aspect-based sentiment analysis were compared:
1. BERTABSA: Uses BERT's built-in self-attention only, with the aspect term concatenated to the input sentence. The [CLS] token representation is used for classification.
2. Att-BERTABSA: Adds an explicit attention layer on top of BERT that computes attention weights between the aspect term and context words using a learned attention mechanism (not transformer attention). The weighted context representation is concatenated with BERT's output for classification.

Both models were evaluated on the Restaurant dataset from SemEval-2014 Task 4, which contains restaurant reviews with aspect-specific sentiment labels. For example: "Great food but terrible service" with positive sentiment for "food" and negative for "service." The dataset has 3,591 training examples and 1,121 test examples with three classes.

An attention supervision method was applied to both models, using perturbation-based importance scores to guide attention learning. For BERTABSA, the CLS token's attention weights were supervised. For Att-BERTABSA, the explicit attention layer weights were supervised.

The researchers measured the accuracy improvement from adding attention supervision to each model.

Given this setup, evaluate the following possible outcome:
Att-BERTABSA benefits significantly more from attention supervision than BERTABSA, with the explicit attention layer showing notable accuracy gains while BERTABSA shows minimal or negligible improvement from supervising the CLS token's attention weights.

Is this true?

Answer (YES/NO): NO